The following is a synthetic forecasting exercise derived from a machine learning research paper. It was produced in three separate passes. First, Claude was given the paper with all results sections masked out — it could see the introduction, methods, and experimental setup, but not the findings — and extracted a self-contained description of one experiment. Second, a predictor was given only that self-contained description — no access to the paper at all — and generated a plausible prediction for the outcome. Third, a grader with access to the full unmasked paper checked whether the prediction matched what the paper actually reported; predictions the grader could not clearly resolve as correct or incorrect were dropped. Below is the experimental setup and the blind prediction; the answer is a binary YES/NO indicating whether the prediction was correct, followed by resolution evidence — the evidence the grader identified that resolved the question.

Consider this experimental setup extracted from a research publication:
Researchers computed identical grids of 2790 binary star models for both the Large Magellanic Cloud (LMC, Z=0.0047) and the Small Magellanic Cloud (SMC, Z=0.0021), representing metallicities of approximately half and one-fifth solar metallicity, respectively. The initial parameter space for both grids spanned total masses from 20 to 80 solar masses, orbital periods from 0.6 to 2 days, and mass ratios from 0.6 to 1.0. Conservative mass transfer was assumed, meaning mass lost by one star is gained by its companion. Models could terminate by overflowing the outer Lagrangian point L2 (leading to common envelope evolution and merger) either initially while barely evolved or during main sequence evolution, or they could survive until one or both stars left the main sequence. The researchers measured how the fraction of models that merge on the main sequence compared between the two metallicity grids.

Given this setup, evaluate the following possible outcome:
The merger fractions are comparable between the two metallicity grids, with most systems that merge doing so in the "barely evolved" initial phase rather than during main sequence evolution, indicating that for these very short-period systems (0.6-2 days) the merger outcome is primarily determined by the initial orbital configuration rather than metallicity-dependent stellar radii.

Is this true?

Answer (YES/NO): NO